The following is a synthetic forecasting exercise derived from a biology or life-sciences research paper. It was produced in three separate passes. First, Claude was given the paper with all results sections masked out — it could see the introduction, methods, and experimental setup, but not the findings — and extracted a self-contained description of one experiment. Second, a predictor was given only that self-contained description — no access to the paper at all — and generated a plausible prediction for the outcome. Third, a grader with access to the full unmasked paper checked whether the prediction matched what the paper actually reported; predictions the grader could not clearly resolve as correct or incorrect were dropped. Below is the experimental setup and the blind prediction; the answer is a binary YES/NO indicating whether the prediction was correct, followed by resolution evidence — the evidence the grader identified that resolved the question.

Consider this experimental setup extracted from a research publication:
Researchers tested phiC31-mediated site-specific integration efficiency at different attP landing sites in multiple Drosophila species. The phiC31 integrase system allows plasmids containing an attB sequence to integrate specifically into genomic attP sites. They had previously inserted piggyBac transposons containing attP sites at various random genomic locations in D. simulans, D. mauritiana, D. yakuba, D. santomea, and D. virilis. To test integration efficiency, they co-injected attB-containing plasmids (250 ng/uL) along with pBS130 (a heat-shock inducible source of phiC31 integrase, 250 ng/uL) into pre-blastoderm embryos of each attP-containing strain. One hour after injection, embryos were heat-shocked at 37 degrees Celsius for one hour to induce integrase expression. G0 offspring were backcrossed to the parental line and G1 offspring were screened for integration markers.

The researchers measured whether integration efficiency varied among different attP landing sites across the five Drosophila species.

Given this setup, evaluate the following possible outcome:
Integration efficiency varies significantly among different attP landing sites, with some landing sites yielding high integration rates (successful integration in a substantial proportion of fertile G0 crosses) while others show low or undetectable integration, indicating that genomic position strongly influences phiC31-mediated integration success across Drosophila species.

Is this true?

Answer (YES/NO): YES